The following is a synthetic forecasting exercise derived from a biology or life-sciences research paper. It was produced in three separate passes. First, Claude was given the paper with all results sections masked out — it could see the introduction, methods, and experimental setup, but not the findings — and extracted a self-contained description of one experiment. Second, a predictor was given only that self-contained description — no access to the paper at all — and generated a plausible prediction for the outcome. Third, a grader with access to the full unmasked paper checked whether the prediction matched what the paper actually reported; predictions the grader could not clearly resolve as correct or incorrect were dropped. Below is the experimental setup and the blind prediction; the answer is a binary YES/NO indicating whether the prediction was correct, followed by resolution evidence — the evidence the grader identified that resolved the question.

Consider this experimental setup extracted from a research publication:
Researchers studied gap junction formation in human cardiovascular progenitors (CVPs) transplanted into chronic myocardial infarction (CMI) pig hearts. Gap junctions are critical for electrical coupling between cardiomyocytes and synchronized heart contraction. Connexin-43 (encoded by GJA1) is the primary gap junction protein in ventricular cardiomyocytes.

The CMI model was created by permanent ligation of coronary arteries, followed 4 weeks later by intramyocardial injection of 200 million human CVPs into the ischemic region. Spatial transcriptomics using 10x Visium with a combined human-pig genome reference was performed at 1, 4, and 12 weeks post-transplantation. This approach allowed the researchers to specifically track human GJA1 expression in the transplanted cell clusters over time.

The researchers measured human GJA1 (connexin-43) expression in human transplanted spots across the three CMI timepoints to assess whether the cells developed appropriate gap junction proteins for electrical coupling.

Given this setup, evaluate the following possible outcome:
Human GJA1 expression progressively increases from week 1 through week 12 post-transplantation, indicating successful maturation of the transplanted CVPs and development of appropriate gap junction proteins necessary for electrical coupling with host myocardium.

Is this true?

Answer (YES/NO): YES